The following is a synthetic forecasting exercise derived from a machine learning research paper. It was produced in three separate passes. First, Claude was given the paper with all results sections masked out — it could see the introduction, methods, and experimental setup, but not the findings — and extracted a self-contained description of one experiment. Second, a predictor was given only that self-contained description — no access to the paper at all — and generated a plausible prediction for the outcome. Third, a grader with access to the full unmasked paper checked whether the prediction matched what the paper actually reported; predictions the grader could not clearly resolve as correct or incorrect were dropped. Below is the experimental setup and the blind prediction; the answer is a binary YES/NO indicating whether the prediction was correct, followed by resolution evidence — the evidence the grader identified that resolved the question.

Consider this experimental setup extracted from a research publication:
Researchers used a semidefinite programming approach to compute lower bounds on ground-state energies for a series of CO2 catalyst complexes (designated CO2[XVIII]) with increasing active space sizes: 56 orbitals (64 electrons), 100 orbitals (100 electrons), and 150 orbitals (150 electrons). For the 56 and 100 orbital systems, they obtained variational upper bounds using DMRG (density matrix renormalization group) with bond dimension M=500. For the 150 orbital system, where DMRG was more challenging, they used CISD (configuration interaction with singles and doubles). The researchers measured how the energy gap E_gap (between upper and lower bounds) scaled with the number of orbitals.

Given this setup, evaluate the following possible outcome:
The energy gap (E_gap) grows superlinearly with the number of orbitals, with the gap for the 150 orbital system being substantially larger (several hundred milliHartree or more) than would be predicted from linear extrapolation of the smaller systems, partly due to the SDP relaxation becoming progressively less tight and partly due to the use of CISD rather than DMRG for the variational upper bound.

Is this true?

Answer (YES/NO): NO